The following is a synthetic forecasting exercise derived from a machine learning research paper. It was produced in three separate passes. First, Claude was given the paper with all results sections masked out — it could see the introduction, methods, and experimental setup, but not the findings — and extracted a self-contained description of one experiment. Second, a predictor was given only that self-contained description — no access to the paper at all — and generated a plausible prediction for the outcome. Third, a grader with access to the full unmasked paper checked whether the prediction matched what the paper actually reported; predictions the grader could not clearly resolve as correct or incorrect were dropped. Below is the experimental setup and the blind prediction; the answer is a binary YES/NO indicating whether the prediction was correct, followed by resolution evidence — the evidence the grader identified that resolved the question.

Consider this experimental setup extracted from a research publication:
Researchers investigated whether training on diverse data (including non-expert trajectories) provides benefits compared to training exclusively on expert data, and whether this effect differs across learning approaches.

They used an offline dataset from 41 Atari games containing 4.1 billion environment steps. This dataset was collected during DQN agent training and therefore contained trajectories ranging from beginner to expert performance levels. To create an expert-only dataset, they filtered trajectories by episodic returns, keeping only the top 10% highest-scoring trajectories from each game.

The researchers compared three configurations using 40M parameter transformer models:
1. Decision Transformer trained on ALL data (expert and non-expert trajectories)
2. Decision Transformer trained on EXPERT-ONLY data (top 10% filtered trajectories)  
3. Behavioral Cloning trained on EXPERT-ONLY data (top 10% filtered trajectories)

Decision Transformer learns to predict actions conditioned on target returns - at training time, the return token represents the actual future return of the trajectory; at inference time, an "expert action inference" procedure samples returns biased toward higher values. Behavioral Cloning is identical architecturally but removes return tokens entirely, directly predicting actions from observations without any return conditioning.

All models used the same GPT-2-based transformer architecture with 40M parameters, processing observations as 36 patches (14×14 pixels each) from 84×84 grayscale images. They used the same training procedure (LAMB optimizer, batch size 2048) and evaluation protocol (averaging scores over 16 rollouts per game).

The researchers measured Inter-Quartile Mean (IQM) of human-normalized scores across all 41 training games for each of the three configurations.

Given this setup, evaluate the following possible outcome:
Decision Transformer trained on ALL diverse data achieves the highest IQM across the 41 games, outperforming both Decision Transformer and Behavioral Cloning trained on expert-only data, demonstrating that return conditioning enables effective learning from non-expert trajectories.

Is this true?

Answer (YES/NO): YES